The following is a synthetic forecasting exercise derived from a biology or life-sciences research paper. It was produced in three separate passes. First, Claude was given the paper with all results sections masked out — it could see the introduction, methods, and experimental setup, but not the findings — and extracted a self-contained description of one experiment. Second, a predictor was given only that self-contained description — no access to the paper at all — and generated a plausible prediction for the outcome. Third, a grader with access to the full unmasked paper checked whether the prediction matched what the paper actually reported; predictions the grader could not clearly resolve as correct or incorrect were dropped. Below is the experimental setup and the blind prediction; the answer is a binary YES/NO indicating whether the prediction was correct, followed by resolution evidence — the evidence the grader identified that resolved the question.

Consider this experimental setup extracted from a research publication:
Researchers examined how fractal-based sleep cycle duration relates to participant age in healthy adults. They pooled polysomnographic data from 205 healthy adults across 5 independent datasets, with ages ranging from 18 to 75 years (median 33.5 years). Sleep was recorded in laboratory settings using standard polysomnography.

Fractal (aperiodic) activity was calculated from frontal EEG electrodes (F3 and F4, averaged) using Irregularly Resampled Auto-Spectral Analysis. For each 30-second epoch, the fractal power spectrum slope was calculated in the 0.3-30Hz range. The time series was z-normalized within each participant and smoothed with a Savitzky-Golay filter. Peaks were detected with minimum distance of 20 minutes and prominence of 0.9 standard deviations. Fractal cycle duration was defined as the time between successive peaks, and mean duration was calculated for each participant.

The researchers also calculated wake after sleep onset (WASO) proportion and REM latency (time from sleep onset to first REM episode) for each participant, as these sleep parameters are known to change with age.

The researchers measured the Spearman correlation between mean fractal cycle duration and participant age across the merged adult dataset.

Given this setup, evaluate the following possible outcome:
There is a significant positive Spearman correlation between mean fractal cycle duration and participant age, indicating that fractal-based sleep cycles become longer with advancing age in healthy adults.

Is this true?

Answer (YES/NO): NO